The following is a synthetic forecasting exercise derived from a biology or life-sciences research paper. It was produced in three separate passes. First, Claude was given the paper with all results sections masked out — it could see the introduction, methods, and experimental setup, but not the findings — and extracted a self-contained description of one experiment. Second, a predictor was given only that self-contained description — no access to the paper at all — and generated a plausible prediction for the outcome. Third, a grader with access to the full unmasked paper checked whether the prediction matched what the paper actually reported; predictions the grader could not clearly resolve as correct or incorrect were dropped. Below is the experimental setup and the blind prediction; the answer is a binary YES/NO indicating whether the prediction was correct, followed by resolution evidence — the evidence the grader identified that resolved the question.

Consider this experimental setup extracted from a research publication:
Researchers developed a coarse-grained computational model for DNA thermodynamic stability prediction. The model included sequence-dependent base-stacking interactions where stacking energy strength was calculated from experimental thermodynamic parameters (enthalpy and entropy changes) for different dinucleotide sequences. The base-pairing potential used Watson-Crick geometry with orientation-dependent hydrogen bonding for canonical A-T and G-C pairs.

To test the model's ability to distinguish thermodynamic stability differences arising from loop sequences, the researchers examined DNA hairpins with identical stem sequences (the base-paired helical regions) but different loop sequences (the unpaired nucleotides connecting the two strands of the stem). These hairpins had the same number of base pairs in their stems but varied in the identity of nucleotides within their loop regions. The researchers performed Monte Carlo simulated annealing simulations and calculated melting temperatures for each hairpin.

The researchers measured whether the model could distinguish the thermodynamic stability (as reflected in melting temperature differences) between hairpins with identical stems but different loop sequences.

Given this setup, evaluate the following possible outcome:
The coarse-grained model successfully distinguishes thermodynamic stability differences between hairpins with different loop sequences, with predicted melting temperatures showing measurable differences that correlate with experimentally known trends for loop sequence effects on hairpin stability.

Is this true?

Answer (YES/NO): NO